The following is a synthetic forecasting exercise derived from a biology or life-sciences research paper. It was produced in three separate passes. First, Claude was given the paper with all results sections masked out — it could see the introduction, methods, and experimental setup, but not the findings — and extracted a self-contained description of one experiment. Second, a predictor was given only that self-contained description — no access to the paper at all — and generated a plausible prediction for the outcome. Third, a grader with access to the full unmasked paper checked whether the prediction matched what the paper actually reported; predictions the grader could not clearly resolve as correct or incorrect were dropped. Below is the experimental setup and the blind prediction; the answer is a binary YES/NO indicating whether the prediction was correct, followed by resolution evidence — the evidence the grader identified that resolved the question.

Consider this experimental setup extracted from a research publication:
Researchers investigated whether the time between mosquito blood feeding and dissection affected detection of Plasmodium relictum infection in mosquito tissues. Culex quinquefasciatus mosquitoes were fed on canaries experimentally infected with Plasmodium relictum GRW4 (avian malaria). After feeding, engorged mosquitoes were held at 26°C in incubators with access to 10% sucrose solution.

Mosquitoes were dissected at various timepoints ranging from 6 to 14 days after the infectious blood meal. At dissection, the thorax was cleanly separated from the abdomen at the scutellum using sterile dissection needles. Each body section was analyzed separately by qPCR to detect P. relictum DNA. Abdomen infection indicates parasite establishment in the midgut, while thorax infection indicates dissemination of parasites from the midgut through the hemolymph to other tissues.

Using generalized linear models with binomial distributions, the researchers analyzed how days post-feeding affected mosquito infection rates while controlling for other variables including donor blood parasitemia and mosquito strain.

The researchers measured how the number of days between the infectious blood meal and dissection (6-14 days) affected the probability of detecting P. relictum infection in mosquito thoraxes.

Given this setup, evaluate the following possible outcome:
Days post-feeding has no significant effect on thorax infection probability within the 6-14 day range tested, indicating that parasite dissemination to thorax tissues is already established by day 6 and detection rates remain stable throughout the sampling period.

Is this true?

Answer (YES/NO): NO